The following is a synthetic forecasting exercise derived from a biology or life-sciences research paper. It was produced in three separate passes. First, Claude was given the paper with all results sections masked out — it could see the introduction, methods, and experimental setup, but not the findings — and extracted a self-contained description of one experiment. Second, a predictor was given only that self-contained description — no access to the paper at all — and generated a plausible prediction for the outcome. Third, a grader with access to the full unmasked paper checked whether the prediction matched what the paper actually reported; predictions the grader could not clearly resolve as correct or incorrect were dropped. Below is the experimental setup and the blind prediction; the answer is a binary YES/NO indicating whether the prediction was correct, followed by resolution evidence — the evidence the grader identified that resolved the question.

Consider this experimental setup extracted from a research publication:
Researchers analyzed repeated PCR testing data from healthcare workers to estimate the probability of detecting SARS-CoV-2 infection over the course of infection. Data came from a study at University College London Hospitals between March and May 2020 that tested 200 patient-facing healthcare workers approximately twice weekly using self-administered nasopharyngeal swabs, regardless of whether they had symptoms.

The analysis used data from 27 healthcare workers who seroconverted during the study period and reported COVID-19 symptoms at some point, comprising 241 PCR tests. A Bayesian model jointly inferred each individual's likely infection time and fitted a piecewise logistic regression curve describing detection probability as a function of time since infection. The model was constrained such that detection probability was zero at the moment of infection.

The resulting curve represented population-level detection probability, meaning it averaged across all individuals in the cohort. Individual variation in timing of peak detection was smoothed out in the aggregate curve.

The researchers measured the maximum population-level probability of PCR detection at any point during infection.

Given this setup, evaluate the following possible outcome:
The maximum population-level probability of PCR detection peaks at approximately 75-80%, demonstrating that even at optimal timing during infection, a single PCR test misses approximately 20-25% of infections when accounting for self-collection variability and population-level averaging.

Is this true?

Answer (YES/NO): YES